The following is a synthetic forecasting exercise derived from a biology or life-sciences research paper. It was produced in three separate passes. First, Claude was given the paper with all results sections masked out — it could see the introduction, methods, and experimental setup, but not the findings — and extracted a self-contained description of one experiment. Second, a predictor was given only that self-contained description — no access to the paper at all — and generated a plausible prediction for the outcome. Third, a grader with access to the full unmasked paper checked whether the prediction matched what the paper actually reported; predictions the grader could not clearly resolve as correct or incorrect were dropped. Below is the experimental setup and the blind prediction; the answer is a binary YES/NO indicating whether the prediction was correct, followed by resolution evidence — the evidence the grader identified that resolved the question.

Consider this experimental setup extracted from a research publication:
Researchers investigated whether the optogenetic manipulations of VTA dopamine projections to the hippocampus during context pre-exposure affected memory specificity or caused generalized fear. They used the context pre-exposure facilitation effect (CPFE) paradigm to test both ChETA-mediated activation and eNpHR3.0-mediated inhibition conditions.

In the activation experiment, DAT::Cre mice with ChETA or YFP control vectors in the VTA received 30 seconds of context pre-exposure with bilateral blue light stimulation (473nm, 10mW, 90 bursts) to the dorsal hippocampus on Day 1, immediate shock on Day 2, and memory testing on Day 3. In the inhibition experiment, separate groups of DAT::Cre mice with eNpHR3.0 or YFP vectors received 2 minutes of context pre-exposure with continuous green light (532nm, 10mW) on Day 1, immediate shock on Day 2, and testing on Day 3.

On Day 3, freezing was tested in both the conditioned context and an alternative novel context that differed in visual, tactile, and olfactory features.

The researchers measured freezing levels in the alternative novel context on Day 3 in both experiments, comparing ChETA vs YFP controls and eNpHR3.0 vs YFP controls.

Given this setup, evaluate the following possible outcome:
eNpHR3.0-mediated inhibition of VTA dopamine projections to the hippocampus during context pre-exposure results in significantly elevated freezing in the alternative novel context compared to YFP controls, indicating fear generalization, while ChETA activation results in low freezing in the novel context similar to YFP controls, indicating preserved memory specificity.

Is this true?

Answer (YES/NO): NO